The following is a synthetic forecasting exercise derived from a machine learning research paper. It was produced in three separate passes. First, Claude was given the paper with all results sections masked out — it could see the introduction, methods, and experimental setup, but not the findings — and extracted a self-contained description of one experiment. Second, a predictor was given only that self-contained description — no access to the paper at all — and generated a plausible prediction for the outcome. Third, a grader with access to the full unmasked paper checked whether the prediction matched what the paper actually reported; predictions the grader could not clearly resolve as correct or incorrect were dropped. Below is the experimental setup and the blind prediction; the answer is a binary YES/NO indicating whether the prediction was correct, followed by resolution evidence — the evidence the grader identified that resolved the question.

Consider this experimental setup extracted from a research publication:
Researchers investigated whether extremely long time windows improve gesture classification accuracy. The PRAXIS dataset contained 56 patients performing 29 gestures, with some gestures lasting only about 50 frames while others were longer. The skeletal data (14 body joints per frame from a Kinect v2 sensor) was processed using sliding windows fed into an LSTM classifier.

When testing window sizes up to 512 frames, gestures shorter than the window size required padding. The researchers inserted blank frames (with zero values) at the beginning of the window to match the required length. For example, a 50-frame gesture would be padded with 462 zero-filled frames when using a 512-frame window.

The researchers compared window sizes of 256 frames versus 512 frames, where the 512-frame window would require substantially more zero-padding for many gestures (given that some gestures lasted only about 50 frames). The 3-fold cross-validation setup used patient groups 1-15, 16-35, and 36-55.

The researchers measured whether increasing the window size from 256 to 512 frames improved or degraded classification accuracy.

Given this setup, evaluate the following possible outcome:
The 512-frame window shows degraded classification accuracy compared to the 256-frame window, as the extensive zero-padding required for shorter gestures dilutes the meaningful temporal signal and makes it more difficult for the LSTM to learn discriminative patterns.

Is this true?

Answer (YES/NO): NO